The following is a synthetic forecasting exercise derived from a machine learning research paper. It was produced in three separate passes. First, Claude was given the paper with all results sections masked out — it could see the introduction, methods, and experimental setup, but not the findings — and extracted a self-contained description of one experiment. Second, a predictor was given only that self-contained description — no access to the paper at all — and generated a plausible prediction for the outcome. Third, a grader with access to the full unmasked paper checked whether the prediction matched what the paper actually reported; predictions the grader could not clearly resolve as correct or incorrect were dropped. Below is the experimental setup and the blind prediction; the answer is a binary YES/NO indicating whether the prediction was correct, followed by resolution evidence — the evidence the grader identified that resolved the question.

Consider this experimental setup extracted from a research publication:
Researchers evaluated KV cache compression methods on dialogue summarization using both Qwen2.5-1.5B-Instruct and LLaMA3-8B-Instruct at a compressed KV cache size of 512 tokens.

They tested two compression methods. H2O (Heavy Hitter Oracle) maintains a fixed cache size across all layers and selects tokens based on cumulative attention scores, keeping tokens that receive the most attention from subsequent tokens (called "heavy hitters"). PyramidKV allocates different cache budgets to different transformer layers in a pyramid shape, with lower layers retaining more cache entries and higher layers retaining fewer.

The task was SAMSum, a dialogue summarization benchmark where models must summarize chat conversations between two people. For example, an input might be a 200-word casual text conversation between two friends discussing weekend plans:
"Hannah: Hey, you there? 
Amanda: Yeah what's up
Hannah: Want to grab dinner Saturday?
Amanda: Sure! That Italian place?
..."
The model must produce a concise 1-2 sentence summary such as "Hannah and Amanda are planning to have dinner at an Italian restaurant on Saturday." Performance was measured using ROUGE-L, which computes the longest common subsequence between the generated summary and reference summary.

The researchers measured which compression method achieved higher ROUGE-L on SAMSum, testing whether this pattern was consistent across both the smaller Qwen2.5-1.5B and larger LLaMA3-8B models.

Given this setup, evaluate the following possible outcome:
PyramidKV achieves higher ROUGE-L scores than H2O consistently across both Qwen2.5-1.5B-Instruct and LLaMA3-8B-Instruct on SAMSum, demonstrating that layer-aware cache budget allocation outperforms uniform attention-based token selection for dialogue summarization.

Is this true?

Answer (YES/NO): YES